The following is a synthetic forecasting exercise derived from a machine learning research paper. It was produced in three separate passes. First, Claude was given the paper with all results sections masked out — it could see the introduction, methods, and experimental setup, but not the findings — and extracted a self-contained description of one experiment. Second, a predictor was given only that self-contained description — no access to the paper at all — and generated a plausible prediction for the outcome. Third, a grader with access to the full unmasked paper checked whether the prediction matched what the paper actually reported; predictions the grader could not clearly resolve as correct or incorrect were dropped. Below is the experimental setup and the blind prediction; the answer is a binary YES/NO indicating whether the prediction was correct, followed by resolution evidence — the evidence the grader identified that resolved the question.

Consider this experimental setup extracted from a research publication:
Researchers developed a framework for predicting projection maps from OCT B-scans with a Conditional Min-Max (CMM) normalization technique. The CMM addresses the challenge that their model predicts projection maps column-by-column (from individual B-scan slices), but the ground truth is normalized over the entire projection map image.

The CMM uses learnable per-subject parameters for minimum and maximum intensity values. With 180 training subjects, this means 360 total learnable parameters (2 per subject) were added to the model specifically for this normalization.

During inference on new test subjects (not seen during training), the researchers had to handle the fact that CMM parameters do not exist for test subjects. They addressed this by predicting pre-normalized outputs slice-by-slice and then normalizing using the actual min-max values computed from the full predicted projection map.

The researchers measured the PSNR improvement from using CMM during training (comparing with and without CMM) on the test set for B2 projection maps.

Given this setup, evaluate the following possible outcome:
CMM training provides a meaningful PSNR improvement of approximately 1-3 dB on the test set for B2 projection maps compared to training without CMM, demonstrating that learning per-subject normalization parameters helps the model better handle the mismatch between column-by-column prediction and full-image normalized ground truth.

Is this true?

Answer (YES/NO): NO